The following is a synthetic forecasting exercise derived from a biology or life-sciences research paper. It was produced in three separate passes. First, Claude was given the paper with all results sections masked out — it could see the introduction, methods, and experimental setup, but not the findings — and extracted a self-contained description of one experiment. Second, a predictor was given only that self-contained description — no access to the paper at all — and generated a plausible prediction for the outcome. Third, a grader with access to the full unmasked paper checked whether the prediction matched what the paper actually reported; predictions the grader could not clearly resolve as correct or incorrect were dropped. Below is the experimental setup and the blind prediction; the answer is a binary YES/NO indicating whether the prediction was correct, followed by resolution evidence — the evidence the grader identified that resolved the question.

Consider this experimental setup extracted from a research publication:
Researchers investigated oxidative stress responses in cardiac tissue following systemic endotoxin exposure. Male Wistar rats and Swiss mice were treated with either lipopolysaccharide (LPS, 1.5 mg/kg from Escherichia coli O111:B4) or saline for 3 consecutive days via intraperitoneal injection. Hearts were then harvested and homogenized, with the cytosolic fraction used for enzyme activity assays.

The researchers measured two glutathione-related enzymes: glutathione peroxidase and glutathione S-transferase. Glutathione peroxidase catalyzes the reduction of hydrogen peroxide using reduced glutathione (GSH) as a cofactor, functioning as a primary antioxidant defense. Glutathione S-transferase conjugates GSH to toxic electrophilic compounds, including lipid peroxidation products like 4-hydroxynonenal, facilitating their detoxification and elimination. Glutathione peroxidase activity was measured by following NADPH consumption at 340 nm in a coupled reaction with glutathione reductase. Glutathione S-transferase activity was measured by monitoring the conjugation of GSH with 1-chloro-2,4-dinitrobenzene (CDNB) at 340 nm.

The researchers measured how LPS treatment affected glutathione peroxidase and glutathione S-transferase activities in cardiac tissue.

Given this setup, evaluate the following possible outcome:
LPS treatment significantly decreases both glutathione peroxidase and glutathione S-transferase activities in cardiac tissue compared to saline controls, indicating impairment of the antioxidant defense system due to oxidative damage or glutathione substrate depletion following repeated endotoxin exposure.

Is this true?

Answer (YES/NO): NO